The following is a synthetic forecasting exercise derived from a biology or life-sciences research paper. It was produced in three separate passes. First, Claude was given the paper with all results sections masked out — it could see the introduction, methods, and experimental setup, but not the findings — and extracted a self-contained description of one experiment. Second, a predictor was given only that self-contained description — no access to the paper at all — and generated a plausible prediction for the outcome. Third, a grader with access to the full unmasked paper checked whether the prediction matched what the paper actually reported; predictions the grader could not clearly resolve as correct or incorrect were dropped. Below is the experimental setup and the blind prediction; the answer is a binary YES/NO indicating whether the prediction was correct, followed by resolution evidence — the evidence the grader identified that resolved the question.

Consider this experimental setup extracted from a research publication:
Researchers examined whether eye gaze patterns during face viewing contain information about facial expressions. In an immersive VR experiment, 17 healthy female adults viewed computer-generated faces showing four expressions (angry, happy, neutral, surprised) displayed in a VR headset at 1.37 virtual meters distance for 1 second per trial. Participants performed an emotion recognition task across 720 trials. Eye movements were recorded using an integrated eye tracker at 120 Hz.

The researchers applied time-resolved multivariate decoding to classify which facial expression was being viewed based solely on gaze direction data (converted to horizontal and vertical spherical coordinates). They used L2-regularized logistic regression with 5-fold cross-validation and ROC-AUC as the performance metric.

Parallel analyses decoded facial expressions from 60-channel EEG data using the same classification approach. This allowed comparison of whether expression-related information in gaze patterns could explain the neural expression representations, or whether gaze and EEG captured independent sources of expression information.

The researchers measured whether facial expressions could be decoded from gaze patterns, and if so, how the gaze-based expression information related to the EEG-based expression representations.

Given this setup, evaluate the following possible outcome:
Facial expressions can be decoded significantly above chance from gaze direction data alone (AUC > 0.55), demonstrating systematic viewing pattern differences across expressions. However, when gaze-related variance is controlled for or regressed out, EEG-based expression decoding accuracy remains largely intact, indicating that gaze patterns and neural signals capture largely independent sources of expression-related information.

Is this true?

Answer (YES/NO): NO